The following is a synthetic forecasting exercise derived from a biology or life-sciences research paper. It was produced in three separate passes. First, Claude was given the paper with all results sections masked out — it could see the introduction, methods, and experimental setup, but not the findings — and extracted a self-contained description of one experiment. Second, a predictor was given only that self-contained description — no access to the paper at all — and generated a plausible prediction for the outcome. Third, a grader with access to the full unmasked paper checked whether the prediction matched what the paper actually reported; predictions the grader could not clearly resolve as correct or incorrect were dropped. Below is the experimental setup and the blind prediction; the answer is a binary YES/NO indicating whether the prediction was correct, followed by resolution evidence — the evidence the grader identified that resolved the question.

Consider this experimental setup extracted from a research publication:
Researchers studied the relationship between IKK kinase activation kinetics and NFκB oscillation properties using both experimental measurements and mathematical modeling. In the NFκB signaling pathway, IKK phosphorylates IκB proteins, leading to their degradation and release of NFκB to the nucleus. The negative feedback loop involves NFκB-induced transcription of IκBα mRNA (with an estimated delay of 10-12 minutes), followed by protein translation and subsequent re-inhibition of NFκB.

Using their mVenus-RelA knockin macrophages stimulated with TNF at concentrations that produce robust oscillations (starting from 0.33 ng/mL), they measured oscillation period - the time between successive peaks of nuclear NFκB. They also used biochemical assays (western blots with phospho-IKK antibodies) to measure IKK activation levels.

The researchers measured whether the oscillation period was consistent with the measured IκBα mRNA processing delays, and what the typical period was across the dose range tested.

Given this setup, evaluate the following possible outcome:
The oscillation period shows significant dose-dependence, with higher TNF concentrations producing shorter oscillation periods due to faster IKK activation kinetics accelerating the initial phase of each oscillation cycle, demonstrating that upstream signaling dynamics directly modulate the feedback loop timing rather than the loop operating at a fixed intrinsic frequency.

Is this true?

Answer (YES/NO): NO